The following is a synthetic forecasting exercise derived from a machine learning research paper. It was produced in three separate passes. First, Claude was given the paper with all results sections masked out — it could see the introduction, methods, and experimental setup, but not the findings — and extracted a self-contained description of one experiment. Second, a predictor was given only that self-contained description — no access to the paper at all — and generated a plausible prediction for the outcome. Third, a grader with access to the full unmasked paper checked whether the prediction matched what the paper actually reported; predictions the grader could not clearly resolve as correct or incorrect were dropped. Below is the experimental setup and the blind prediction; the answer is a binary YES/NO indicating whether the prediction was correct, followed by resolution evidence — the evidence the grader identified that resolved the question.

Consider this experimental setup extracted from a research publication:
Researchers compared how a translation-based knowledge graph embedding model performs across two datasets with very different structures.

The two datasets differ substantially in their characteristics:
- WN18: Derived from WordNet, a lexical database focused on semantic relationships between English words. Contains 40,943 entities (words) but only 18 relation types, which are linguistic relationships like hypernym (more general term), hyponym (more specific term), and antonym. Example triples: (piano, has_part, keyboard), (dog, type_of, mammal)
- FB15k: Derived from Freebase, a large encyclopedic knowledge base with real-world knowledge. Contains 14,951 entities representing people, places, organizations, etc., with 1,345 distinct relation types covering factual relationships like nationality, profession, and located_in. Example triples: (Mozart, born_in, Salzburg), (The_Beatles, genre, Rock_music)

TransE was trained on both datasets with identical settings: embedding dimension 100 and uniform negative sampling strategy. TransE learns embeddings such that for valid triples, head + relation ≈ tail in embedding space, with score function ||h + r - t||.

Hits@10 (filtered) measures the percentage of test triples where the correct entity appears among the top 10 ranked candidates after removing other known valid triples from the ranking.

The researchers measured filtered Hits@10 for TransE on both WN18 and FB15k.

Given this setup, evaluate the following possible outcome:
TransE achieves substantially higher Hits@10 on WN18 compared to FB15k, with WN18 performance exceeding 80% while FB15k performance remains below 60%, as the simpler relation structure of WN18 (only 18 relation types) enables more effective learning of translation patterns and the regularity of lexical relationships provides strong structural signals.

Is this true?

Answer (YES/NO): YES